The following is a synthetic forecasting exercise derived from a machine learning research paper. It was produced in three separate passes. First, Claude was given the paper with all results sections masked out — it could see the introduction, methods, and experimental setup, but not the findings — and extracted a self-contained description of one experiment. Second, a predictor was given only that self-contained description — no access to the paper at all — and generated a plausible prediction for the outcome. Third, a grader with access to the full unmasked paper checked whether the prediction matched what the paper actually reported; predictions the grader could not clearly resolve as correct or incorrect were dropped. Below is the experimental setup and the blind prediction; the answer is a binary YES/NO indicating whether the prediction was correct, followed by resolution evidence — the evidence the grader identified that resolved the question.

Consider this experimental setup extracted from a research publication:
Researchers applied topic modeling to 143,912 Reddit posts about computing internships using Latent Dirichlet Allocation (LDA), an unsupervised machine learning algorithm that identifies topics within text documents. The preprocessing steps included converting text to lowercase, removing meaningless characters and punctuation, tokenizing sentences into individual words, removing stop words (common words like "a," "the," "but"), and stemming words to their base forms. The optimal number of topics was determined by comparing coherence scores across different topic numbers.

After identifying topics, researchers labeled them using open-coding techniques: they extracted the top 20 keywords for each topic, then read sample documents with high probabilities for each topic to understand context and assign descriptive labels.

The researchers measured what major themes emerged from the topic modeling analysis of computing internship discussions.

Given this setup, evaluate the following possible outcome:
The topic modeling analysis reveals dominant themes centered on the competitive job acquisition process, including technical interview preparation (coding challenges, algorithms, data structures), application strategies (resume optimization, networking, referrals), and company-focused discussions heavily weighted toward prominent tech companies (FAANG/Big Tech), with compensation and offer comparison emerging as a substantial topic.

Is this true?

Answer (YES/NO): NO